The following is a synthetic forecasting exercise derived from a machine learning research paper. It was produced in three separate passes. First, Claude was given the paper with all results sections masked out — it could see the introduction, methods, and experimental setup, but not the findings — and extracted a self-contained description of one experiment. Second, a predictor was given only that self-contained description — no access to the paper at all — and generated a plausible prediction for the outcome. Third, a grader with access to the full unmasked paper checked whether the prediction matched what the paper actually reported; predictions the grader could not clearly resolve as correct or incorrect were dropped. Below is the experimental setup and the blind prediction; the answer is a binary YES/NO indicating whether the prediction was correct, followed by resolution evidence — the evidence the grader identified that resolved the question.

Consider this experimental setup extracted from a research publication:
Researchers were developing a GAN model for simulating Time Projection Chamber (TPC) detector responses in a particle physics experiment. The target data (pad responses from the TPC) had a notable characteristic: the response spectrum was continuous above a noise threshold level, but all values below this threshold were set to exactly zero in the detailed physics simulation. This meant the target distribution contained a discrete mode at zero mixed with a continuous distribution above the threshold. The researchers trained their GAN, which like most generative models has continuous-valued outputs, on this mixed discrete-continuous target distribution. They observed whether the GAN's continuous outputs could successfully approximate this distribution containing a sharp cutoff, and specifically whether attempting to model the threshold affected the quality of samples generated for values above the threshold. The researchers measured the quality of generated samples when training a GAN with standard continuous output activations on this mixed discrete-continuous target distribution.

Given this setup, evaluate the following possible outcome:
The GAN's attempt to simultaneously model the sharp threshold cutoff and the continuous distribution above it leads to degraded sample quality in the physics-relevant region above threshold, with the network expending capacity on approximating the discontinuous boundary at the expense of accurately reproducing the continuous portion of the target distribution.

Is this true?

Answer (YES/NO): YES